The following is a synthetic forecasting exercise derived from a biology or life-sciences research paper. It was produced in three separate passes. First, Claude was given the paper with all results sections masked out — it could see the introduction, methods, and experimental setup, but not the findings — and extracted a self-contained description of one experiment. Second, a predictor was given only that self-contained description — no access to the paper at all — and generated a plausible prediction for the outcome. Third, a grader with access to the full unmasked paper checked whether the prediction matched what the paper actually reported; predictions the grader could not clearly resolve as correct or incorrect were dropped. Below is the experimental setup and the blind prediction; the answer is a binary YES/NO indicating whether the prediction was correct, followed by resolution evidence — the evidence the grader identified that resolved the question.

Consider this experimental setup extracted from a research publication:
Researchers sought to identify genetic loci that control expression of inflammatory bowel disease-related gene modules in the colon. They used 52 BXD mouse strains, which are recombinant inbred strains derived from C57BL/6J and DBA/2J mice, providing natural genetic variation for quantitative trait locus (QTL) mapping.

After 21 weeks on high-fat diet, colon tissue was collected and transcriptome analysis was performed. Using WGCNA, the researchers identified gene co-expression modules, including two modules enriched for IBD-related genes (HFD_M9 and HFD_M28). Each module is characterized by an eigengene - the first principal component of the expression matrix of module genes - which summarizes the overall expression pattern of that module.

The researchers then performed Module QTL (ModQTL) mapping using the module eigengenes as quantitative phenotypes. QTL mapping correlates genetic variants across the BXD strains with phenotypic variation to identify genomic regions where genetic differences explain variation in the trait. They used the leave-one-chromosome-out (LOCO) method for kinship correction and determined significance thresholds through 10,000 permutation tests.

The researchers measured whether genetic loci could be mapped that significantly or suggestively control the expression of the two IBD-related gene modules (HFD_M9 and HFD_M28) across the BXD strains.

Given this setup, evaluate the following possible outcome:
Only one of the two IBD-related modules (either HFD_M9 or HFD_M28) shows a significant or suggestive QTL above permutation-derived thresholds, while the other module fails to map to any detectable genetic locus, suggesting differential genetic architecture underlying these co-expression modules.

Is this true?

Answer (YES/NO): YES